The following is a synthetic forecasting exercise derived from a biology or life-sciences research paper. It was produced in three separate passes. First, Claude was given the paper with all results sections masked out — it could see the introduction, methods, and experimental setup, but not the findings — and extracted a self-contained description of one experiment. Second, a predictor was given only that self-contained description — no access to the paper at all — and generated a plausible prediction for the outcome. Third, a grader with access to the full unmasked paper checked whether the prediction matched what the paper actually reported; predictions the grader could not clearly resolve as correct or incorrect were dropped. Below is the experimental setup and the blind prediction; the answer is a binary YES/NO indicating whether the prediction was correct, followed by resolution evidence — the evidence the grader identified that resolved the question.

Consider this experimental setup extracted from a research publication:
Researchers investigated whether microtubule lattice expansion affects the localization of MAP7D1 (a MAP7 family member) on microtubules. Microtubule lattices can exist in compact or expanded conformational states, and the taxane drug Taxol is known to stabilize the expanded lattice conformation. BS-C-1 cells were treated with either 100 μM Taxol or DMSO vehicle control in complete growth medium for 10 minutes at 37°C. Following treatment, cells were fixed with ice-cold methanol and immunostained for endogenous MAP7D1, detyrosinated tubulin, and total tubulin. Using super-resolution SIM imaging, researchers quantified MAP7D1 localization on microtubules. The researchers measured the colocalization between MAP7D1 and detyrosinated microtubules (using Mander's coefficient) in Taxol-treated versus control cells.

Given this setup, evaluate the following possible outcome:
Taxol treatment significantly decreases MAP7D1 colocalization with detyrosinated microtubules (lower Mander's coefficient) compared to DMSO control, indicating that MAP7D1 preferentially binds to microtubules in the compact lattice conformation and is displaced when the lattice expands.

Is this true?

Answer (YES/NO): NO